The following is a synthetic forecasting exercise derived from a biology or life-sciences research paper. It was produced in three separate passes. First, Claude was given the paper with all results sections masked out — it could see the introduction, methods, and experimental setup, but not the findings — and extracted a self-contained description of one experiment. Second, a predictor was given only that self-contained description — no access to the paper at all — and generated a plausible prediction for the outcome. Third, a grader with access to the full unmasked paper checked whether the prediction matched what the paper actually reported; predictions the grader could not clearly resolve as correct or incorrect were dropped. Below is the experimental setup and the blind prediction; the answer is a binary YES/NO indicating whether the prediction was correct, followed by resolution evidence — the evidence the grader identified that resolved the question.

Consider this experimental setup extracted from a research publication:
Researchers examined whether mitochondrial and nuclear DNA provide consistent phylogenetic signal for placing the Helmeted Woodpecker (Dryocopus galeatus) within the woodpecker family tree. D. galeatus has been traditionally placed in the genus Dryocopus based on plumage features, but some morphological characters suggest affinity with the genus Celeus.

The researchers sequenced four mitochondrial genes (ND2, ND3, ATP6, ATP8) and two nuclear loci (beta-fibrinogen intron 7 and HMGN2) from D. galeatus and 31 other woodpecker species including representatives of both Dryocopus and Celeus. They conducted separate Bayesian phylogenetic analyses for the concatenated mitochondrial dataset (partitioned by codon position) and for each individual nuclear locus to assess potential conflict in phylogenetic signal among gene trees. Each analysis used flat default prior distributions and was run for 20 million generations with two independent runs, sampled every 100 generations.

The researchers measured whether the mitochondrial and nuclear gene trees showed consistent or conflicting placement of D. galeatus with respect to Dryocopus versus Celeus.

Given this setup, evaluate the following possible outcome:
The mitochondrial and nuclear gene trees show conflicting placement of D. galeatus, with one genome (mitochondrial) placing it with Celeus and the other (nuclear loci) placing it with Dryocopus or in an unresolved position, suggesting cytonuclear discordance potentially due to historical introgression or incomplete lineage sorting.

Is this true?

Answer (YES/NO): NO